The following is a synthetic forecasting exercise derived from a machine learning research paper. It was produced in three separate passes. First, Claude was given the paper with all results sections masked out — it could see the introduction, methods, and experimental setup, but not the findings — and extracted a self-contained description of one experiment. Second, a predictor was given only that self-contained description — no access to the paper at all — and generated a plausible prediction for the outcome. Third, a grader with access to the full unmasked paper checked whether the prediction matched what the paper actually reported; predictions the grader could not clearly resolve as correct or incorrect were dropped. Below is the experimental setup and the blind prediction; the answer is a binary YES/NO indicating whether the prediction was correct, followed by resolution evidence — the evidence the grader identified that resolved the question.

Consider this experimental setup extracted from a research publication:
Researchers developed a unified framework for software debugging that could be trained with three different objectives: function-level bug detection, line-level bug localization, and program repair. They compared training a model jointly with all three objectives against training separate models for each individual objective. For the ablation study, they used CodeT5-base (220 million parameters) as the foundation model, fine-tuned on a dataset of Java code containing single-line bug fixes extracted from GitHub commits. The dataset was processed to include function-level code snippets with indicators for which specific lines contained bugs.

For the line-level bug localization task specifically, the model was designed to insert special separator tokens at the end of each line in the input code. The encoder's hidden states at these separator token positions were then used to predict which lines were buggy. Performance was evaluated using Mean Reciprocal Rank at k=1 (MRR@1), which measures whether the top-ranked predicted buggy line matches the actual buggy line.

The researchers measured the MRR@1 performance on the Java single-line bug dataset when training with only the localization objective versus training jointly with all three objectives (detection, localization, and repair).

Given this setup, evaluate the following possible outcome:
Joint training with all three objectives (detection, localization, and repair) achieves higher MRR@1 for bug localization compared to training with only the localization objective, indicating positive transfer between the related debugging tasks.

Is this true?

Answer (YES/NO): YES